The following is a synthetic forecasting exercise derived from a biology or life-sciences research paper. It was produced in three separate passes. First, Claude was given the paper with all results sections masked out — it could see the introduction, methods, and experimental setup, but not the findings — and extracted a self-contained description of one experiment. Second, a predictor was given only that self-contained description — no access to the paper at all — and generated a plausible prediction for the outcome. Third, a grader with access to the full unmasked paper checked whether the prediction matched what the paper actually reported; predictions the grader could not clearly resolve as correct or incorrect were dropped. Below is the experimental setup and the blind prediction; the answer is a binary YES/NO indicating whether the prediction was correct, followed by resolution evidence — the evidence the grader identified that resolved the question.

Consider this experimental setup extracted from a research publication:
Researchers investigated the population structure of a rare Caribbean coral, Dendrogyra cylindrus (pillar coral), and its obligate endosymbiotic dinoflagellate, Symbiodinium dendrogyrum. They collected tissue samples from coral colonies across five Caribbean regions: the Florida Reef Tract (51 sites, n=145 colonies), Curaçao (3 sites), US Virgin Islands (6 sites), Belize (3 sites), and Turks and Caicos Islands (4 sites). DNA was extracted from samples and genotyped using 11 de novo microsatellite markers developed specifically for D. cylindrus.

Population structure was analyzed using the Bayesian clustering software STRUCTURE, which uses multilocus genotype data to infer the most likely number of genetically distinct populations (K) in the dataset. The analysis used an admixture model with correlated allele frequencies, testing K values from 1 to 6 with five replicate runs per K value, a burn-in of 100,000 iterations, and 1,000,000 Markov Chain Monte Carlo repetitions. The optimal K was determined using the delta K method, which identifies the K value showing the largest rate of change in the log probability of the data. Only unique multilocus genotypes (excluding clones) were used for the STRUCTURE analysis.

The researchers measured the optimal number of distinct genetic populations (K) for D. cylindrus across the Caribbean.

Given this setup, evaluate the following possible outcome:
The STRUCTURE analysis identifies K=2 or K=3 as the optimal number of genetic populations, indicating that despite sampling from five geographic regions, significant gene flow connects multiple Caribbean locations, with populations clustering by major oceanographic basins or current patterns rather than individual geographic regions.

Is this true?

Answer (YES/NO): YES